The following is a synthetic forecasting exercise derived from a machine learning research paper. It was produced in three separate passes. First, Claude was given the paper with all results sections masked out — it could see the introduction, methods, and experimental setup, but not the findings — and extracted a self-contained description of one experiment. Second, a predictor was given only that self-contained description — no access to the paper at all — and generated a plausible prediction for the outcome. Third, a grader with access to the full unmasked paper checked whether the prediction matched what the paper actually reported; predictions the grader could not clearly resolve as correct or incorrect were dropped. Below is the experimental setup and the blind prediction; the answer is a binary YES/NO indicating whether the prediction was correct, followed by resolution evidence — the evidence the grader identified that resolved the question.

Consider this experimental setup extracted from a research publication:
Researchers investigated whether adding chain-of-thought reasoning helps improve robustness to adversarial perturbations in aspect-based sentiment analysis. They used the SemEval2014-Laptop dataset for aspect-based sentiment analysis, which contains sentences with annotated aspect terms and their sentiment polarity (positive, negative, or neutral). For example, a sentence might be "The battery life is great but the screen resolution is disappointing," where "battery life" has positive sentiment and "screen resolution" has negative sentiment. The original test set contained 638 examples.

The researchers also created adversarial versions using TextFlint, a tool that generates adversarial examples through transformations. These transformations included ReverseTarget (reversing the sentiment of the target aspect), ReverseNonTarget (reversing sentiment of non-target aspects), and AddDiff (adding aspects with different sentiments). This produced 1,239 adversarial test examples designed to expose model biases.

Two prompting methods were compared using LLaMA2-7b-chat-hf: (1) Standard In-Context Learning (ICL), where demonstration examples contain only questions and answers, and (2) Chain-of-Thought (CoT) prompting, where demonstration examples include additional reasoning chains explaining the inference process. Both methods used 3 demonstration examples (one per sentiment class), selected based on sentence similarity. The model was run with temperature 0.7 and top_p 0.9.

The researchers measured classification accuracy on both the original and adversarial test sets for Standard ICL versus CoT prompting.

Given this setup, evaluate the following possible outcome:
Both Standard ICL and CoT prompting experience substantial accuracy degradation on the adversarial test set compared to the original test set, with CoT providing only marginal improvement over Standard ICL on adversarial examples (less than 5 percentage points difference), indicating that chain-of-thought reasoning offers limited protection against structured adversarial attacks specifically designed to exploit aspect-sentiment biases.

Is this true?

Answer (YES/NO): NO